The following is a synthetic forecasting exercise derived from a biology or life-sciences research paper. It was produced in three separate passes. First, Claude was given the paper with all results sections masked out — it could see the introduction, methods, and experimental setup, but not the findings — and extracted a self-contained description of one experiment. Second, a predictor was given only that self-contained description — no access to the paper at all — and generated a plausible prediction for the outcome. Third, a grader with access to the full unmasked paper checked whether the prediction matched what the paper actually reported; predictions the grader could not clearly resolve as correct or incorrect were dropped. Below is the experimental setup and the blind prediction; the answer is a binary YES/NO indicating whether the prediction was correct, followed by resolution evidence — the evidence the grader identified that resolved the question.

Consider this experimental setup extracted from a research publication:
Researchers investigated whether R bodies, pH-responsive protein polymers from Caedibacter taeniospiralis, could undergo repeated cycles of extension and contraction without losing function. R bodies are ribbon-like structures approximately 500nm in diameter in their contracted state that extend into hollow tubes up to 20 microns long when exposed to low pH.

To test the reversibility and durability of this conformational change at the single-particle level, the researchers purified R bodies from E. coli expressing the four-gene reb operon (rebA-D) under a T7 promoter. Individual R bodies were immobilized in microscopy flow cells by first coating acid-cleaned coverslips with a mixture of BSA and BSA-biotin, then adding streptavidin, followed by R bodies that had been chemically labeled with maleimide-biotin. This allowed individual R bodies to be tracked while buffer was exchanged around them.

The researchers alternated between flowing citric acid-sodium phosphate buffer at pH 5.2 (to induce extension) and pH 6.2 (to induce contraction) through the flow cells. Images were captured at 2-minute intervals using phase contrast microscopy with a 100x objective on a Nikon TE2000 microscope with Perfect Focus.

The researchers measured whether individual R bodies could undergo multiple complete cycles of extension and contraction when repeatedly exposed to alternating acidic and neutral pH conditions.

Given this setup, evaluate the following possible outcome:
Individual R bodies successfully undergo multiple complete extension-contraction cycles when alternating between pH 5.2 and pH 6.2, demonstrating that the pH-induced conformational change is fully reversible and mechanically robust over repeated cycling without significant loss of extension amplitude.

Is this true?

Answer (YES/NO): YES